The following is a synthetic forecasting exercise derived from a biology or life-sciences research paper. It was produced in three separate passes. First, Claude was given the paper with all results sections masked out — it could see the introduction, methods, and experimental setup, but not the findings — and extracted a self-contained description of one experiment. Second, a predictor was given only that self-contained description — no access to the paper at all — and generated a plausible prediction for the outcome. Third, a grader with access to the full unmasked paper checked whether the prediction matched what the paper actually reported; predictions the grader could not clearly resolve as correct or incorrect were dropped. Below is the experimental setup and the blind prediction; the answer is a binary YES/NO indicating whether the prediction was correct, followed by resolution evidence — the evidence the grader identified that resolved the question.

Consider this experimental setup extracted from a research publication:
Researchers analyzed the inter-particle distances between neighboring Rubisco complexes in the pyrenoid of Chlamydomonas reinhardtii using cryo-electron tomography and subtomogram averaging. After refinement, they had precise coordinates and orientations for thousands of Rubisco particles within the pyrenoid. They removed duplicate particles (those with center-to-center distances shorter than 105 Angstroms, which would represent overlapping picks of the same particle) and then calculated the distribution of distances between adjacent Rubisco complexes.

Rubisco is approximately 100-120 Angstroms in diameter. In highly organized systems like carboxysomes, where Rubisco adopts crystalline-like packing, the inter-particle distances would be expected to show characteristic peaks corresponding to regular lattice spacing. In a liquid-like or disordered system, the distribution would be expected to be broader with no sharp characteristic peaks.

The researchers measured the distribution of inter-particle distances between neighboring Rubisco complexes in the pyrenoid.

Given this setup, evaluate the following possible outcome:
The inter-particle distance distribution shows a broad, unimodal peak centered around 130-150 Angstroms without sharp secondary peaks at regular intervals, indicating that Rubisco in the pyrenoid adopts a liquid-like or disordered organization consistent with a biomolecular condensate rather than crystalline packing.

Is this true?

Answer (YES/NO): YES